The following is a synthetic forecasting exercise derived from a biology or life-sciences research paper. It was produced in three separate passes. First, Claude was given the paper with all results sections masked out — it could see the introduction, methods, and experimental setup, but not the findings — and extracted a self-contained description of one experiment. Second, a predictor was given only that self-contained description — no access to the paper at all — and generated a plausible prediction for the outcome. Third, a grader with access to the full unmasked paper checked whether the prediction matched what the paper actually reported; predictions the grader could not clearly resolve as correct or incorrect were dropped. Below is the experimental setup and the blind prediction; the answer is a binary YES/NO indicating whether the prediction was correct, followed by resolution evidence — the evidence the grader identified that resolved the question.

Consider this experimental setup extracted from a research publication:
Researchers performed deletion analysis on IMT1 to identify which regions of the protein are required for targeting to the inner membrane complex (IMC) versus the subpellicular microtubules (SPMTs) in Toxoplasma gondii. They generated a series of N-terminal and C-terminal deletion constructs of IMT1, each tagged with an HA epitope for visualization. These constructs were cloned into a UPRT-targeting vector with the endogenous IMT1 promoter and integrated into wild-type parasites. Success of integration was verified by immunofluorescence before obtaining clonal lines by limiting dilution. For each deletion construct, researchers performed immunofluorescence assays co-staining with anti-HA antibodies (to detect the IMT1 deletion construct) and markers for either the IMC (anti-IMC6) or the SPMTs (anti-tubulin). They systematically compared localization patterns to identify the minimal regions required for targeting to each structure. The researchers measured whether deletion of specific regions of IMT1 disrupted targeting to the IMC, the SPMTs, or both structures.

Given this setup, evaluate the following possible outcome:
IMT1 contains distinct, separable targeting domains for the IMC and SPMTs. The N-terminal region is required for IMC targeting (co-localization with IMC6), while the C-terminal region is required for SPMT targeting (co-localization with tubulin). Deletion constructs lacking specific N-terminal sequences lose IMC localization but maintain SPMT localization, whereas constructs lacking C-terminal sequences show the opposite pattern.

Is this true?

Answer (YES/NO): NO